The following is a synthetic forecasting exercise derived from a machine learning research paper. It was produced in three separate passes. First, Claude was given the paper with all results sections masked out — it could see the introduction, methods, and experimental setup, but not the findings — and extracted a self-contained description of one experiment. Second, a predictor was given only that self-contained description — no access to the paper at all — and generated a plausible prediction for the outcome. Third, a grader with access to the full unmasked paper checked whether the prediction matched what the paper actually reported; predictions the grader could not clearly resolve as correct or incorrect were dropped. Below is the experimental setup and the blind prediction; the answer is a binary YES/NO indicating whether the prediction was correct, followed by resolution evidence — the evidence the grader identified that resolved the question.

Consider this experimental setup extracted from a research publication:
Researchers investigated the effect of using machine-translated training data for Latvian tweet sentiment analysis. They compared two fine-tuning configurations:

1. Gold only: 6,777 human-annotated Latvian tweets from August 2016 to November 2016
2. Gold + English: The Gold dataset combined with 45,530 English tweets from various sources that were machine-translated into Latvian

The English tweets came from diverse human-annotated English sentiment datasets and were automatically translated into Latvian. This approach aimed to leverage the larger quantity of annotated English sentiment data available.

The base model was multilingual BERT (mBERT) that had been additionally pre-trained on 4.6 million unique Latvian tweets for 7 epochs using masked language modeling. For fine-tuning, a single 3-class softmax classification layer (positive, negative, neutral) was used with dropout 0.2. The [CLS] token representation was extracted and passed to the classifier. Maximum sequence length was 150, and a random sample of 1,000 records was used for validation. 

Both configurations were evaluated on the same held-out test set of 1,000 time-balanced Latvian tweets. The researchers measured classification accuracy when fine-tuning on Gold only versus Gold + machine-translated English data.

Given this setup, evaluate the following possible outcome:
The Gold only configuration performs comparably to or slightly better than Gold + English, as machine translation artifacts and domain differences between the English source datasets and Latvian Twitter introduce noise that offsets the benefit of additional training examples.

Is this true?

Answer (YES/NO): NO